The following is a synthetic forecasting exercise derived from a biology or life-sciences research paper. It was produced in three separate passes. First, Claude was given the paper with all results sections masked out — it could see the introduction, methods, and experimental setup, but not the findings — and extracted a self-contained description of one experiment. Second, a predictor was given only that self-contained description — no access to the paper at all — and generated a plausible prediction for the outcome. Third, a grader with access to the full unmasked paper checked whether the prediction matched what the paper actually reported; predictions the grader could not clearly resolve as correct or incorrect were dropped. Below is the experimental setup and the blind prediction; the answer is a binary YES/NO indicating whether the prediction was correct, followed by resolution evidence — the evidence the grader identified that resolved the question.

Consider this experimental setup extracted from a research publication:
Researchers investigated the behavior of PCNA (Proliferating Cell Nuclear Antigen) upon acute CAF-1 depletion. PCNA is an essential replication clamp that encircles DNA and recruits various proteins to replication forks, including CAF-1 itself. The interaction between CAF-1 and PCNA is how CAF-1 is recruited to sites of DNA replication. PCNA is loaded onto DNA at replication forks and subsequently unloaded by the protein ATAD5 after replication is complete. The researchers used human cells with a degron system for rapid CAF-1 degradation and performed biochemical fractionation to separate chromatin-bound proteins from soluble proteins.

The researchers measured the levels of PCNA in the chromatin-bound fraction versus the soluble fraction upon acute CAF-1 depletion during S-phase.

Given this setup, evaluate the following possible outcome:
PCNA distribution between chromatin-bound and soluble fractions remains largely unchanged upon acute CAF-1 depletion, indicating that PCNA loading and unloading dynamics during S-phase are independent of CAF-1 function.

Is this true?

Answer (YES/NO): NO